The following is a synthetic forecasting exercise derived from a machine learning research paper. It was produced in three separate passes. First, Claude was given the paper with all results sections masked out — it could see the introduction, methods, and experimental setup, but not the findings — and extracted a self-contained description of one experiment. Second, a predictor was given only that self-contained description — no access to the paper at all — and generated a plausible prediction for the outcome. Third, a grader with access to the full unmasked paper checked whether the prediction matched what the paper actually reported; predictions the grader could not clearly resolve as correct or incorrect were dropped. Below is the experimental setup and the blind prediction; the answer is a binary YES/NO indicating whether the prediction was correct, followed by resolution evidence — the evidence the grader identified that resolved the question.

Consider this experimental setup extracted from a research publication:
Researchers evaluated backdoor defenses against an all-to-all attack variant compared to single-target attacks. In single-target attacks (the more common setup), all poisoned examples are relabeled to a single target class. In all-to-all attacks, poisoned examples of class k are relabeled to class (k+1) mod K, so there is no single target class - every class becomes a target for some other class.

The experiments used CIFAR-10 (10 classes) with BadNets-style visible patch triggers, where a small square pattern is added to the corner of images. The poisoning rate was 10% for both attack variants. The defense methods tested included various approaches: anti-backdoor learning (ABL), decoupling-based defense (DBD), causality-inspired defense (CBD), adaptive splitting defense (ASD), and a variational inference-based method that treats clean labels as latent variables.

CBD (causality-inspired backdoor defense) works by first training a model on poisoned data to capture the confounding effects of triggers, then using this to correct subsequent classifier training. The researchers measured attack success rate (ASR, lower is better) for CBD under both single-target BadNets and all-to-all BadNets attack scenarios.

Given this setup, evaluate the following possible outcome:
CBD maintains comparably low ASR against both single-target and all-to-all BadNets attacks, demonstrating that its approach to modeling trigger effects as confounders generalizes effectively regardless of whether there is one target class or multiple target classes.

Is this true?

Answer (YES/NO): NO